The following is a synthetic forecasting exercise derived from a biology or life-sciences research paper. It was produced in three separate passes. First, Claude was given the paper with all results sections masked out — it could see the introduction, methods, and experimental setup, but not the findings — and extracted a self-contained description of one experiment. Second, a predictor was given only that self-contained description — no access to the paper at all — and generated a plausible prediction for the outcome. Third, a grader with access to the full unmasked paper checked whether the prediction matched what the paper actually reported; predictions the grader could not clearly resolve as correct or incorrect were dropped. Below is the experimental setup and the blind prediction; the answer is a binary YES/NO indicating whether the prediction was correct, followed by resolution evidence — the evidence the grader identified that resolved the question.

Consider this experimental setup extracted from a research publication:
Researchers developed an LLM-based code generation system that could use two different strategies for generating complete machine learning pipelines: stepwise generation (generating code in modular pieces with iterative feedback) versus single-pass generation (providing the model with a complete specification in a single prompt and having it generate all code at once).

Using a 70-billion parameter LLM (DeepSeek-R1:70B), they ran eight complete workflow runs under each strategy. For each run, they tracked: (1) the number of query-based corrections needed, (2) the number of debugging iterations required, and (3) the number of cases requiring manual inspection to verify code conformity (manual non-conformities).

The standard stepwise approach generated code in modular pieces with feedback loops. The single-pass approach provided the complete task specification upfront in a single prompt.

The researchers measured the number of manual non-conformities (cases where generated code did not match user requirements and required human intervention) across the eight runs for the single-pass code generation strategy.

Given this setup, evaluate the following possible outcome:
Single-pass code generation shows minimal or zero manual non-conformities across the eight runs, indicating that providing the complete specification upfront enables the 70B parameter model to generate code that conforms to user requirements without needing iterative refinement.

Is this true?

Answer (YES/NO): YES